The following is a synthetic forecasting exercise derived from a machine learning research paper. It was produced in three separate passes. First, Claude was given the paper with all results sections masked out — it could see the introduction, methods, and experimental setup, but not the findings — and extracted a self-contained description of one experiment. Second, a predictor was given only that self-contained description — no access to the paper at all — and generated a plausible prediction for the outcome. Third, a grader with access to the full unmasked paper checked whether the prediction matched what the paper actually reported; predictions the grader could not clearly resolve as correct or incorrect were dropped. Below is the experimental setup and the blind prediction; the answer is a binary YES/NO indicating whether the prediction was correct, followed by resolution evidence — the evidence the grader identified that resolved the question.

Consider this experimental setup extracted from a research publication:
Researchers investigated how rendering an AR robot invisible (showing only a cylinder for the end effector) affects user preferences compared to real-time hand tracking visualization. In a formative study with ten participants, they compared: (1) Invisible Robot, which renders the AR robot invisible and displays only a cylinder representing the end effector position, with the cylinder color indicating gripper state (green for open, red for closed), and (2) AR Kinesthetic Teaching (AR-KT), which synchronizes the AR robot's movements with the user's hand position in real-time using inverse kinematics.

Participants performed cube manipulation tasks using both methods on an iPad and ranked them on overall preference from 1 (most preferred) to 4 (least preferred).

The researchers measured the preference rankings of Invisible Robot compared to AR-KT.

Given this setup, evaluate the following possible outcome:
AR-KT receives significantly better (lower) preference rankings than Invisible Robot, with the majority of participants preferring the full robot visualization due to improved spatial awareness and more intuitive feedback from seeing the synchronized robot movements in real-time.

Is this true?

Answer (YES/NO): NO